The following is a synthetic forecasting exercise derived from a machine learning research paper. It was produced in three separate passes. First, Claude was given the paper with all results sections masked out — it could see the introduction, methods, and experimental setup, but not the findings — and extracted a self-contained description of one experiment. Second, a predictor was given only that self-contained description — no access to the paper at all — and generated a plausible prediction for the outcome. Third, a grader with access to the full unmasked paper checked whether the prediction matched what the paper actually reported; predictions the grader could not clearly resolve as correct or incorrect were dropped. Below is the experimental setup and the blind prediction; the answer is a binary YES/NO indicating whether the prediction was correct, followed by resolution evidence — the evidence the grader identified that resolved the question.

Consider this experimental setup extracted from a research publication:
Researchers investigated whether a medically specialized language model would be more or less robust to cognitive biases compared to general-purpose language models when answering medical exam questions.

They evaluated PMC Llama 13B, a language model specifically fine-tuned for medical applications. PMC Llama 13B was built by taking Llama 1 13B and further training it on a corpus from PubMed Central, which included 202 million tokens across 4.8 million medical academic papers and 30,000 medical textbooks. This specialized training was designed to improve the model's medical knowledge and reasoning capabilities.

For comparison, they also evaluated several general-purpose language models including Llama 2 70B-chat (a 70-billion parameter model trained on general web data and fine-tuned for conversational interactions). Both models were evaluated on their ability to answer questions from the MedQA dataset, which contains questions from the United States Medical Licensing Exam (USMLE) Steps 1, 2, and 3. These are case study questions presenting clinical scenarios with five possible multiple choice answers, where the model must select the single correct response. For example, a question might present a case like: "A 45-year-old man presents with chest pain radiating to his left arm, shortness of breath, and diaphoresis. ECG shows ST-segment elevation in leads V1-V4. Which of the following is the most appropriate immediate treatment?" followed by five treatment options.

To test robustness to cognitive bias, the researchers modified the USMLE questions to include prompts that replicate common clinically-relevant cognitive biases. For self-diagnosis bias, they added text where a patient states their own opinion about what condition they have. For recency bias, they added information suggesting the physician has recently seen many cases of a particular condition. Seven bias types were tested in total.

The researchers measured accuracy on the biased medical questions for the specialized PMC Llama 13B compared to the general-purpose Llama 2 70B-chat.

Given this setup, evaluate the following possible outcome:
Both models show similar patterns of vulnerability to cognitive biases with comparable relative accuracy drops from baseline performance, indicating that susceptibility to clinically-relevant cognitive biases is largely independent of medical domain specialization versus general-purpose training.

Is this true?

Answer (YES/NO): YES